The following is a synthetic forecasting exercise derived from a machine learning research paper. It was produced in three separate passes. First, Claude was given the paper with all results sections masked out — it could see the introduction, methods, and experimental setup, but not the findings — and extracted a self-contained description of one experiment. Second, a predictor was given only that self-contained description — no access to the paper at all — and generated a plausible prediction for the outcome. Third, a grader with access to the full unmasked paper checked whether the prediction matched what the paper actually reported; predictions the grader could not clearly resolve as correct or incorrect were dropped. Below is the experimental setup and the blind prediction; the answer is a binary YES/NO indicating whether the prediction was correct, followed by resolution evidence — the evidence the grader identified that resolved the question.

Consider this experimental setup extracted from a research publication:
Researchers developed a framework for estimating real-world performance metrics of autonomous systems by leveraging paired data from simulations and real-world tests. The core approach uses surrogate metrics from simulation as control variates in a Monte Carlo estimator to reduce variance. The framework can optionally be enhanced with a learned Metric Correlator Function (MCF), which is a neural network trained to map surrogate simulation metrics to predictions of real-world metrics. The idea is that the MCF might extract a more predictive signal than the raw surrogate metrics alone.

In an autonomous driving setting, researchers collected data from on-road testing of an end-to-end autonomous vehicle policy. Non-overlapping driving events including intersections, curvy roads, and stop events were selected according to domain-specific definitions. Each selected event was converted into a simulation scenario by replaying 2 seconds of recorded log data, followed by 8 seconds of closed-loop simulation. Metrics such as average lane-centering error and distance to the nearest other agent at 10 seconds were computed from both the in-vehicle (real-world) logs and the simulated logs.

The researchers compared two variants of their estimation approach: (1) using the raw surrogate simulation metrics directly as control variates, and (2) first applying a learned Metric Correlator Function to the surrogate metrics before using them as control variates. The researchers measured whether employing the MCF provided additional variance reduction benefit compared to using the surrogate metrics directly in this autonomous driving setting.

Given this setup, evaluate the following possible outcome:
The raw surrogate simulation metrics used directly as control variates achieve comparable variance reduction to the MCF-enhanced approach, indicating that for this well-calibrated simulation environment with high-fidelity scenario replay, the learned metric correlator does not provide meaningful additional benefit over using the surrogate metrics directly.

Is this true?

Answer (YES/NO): YES